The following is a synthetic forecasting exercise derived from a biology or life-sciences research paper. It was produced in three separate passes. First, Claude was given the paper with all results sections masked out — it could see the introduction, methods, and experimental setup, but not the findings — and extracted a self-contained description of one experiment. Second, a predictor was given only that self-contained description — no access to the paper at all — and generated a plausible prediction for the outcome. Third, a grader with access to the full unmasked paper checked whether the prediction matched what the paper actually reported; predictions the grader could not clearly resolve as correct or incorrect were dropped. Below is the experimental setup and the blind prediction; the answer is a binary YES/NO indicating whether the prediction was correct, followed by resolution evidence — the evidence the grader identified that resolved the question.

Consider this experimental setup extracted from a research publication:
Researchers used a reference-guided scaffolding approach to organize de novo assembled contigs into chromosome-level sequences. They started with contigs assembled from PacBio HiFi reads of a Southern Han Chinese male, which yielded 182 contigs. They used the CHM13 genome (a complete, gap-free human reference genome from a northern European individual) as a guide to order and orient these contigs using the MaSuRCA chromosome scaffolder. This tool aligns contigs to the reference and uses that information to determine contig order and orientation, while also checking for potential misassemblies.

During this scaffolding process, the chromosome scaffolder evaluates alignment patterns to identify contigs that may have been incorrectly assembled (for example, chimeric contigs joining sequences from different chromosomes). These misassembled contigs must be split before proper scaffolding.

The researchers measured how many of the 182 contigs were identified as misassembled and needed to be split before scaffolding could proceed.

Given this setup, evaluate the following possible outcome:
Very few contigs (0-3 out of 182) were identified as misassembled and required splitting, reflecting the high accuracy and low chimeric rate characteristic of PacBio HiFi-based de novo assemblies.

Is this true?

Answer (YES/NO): NO